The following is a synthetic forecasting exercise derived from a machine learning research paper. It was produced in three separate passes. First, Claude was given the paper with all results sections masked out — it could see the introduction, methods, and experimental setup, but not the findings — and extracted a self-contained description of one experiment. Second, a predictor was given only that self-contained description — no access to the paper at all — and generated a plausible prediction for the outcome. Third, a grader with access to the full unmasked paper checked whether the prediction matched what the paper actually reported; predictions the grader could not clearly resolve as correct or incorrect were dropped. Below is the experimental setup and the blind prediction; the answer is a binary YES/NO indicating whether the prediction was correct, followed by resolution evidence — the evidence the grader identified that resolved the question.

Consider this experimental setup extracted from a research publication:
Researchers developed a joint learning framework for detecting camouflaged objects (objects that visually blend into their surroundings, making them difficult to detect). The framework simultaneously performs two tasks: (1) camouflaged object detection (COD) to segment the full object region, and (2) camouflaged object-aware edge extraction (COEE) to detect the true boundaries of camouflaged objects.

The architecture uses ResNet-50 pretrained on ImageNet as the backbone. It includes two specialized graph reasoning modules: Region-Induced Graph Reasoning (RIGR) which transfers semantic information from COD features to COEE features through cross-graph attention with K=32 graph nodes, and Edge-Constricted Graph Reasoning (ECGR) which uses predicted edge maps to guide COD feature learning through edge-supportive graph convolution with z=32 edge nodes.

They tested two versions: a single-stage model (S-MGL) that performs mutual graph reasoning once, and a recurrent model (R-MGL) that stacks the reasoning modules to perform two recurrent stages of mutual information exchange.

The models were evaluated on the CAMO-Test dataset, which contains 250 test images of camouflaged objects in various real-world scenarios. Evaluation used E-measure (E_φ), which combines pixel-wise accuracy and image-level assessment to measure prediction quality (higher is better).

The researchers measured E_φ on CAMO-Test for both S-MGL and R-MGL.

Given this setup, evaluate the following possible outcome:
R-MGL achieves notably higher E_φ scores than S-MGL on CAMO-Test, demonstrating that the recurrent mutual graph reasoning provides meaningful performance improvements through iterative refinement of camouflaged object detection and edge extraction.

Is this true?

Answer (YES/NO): NO